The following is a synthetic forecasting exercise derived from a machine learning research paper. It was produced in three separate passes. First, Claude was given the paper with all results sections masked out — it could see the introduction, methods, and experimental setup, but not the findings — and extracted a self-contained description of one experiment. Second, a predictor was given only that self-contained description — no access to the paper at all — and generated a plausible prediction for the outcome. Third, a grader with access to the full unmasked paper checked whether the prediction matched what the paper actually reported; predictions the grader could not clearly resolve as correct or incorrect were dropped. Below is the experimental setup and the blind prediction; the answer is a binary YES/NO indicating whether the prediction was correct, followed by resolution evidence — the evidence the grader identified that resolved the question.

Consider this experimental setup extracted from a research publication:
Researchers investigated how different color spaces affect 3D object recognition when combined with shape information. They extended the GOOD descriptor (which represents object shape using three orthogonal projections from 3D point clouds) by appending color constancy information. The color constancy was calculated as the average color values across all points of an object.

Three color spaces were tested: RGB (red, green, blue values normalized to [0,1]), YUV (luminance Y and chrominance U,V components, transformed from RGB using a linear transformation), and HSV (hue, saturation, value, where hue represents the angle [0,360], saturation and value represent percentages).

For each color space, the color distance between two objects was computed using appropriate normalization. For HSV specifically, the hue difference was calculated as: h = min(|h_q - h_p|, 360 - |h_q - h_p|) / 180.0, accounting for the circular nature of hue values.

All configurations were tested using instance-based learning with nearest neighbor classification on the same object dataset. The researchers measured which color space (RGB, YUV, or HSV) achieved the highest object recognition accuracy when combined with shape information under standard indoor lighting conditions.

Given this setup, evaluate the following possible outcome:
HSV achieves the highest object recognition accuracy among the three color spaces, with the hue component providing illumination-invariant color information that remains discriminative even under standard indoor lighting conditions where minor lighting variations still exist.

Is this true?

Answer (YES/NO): YES